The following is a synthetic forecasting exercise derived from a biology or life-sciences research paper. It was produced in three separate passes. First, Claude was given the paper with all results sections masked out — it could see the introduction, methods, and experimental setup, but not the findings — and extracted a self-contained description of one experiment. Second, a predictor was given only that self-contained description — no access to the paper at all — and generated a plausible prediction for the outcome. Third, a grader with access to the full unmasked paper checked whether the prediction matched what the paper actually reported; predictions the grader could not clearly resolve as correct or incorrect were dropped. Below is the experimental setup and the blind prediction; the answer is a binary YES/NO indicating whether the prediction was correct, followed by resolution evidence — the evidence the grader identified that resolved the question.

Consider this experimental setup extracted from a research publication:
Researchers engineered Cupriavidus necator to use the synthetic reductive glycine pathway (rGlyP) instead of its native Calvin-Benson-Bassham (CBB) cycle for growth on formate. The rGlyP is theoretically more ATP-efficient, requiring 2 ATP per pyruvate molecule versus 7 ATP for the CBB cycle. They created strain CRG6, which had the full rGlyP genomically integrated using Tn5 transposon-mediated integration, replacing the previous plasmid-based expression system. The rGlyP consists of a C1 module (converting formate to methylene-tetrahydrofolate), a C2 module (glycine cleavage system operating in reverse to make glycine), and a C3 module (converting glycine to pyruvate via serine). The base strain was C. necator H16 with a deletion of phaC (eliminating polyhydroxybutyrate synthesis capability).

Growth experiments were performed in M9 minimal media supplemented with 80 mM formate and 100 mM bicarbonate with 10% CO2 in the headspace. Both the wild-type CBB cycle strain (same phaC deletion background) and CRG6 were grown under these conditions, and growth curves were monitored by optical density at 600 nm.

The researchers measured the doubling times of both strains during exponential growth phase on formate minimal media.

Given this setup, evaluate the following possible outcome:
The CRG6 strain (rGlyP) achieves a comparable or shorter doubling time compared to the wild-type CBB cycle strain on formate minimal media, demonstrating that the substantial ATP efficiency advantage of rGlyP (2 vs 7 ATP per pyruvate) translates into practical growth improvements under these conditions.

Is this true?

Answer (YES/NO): NO